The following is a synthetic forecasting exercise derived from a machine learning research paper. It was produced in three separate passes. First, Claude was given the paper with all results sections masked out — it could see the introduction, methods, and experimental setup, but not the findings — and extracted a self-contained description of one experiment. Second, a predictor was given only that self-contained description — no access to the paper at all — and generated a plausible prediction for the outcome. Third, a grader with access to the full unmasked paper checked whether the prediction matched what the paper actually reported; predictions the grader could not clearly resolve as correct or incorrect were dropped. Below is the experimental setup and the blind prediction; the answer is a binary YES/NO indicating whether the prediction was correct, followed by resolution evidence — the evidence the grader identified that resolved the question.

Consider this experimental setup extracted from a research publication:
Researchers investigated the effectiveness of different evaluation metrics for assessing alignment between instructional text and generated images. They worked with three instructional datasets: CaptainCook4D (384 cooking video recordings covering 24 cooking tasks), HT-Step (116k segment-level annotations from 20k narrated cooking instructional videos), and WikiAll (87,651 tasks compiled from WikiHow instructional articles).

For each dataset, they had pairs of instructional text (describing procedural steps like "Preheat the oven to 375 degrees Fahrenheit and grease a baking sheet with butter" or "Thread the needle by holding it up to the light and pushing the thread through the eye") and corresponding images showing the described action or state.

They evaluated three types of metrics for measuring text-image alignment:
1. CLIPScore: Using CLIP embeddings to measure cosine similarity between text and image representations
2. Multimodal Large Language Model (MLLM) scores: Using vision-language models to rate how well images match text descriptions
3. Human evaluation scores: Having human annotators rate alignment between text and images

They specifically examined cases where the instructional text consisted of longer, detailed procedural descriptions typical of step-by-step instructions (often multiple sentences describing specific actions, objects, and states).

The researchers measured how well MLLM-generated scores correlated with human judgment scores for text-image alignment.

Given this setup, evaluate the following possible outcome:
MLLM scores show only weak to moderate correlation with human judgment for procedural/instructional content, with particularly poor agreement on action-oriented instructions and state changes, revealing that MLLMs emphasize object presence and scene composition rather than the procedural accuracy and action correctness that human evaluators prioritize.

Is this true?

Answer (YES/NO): NO